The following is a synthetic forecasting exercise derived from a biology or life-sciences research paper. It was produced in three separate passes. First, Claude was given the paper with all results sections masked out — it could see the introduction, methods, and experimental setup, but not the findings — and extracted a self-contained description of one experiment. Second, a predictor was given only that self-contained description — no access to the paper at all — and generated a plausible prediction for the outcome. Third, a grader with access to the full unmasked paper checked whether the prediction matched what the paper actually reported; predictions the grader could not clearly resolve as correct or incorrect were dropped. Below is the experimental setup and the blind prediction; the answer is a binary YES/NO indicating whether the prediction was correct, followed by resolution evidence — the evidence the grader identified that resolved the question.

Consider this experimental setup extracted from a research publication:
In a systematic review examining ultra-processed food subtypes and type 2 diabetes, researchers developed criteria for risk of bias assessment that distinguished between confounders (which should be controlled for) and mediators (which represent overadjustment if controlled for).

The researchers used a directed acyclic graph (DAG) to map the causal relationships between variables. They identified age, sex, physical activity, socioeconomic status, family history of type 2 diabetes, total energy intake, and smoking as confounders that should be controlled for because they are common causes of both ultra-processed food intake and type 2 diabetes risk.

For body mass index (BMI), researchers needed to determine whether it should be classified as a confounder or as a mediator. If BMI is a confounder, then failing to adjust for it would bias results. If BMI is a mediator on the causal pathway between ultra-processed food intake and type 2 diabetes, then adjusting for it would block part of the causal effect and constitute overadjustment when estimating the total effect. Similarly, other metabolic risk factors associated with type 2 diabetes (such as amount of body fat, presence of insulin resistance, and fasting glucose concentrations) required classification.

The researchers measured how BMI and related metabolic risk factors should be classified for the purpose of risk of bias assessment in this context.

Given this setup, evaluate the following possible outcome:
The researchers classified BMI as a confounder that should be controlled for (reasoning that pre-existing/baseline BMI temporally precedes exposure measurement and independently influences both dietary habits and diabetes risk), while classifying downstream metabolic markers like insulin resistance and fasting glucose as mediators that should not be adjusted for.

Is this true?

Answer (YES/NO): NO